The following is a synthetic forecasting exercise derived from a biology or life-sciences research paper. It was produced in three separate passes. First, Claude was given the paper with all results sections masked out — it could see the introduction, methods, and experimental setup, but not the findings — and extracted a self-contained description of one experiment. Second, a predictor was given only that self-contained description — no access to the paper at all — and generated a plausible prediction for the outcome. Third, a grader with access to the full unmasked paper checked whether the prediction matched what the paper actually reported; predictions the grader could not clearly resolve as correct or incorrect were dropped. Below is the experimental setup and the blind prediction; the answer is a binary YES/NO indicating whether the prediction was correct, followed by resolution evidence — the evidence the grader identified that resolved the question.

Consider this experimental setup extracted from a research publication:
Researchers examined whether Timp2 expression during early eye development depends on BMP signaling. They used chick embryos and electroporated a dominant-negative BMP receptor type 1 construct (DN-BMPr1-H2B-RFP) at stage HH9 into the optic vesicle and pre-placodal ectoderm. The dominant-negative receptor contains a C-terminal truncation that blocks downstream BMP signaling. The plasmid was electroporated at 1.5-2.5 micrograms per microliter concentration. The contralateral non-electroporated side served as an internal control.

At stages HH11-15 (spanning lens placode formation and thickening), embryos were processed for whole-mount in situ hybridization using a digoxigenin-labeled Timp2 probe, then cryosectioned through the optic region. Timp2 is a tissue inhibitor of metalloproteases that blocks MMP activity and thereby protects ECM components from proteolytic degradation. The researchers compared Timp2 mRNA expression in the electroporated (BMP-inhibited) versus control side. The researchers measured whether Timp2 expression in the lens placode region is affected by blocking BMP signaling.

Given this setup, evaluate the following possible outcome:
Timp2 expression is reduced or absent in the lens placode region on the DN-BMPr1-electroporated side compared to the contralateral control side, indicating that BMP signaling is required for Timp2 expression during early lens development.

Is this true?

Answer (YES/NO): YES